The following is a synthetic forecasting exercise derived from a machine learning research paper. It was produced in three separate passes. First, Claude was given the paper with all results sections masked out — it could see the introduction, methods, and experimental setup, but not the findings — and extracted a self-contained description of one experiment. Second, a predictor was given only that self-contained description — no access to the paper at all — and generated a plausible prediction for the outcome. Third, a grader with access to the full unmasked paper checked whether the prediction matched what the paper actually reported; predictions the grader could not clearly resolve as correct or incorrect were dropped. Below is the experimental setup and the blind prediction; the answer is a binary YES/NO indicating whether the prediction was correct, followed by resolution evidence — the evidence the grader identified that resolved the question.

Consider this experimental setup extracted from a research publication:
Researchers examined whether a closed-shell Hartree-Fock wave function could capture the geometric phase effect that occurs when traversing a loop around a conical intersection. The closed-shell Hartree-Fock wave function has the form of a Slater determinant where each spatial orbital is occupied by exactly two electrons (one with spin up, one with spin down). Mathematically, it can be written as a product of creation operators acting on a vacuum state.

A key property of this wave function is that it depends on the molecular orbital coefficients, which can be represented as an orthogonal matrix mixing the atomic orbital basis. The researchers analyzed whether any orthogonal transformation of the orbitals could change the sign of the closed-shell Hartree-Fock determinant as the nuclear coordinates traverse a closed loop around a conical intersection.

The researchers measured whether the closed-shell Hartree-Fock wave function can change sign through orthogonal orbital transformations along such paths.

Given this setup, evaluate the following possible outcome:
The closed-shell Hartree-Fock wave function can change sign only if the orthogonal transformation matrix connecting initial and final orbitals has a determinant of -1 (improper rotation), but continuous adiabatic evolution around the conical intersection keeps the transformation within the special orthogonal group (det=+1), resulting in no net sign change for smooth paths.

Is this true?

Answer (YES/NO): NO